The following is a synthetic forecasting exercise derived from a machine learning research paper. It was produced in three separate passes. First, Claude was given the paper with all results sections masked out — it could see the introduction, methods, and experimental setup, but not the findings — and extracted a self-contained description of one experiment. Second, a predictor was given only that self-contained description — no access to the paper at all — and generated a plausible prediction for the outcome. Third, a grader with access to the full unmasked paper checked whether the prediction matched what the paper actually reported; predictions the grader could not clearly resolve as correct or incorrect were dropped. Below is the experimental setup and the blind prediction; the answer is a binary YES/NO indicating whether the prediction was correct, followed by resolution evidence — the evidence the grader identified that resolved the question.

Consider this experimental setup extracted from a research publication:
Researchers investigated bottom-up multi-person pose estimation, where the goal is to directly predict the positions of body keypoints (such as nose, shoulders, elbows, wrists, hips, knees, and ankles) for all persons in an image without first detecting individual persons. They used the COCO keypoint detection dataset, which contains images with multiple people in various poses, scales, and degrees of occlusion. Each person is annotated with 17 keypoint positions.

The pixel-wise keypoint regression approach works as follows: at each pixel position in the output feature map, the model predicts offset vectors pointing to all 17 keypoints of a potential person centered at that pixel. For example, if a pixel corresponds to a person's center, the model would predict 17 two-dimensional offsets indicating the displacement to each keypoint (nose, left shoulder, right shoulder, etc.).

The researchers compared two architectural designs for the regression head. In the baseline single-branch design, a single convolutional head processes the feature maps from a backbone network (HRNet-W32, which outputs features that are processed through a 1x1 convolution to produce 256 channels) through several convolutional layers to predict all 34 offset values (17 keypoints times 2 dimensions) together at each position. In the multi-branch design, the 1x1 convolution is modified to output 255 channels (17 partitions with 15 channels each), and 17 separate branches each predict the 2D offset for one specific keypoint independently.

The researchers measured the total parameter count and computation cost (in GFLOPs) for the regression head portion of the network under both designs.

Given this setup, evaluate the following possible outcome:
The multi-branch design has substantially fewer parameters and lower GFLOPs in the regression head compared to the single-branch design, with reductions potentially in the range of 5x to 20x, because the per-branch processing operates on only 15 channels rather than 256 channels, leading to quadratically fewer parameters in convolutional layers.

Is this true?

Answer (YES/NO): YES